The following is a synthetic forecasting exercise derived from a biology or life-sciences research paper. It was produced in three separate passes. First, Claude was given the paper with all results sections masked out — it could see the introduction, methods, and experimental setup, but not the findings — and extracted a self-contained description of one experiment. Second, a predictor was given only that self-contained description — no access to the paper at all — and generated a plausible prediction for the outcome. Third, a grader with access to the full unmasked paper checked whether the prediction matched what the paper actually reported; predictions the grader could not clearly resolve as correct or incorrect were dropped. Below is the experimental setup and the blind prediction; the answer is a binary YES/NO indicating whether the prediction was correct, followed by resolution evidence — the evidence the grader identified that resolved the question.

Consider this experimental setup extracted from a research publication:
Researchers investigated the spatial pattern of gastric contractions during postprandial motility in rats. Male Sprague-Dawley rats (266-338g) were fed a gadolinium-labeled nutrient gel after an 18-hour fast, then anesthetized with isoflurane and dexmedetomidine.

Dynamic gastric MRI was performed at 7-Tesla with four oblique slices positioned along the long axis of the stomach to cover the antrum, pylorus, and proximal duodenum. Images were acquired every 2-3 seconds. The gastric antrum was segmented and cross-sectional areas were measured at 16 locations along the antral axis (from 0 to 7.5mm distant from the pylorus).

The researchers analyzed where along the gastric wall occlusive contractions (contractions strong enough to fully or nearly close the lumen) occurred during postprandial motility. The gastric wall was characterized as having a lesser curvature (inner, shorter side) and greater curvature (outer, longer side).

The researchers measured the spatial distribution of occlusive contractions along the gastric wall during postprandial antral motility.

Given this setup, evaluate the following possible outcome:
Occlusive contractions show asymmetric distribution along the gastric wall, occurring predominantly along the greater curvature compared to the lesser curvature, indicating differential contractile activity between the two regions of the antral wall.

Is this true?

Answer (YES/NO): NO